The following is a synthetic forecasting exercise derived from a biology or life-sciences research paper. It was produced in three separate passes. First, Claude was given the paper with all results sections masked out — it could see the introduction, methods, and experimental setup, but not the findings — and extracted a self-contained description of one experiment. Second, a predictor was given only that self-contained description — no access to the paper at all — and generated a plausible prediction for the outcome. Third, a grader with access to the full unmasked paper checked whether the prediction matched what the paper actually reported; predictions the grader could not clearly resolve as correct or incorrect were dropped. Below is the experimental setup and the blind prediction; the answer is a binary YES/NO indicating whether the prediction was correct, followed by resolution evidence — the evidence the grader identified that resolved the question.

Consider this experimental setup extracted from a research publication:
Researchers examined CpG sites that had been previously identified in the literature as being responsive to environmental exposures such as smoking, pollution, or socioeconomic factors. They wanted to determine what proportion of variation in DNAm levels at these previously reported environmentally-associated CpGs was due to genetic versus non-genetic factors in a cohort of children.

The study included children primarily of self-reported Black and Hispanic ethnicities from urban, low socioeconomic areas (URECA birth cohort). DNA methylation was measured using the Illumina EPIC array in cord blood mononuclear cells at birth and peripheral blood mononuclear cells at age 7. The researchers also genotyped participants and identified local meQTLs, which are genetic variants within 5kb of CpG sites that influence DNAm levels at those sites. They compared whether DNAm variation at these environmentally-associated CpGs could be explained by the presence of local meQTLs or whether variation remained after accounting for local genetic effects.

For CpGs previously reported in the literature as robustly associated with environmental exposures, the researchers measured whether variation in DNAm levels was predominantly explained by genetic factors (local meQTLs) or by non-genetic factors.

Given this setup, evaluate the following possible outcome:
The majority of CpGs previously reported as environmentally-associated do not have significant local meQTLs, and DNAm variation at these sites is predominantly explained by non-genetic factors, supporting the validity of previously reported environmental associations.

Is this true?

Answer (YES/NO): NO